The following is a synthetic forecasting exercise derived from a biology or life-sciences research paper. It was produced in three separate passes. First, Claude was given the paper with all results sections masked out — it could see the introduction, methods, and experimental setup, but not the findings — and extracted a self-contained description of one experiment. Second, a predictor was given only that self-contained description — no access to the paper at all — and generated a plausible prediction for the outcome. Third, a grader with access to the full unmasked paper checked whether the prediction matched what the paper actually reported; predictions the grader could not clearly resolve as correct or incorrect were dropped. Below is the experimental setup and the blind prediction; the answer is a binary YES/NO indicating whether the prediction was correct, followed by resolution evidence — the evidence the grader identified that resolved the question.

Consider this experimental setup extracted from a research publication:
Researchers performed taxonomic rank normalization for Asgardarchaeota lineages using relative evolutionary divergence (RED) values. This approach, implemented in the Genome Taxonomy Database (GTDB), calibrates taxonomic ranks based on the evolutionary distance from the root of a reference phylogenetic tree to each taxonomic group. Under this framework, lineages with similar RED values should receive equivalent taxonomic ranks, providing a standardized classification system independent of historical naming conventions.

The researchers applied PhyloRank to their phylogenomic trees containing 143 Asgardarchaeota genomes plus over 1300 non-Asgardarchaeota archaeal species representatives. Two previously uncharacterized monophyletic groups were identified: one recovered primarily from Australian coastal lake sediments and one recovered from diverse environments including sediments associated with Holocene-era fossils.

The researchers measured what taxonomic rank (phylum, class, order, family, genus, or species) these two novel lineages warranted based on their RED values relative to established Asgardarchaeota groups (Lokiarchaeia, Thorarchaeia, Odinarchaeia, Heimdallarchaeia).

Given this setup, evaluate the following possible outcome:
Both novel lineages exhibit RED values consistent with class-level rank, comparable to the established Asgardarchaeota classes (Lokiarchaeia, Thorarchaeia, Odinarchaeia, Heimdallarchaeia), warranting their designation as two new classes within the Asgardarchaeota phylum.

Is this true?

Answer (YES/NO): YES